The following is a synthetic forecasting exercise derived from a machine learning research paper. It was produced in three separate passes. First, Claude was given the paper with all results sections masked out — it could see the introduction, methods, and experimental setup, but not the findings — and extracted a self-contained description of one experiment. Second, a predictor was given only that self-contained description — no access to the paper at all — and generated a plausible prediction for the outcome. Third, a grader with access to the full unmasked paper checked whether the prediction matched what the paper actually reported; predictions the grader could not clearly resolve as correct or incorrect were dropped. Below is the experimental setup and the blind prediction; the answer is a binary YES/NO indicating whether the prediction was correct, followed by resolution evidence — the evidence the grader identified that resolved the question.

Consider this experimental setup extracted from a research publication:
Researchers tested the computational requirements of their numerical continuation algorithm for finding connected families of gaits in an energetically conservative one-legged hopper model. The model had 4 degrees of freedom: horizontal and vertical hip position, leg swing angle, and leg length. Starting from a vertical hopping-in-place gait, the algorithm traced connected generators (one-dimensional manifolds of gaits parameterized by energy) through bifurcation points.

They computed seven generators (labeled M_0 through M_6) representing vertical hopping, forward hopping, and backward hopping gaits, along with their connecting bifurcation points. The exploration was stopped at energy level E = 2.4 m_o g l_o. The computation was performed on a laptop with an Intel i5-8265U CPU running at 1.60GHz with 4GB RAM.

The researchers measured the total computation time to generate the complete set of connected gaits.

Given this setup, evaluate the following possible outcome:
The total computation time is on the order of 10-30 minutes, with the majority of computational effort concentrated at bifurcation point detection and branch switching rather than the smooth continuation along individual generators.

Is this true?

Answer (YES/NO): NO